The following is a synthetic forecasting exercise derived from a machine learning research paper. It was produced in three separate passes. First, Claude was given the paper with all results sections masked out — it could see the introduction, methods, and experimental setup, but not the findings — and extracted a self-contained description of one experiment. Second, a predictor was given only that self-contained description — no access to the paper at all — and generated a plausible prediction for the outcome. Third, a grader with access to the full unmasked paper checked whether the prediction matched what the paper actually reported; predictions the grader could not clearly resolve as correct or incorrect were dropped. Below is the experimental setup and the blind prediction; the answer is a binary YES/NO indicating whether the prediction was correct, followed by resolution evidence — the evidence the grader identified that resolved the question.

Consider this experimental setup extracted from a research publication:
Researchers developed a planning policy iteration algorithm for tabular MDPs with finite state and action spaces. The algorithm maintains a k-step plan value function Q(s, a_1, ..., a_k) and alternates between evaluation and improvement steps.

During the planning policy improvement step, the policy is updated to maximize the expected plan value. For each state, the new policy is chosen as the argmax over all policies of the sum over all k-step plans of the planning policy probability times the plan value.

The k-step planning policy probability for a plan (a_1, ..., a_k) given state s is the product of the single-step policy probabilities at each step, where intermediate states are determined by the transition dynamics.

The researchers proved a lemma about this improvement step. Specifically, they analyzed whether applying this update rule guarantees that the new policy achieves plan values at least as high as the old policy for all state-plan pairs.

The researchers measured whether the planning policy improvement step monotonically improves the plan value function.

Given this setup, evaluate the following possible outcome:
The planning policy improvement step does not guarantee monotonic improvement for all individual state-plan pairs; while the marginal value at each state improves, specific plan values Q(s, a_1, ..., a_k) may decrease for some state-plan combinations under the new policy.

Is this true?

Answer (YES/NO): NO